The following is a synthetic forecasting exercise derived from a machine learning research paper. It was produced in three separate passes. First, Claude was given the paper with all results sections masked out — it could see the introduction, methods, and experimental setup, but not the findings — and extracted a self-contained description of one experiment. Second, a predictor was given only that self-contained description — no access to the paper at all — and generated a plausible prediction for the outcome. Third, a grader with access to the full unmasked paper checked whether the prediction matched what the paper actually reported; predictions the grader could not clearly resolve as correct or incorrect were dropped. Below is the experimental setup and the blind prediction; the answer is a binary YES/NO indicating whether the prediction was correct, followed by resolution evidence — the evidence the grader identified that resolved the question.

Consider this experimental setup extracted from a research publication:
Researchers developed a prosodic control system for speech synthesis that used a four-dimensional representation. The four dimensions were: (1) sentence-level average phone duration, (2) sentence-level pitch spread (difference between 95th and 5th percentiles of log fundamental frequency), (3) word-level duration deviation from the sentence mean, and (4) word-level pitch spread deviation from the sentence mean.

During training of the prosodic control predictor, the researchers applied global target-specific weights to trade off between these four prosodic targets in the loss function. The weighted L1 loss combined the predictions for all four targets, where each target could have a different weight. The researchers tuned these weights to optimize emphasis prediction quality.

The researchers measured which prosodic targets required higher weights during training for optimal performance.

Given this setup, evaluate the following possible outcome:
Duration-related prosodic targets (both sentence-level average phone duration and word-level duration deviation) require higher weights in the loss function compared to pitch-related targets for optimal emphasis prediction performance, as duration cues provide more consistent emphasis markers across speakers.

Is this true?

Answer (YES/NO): NO